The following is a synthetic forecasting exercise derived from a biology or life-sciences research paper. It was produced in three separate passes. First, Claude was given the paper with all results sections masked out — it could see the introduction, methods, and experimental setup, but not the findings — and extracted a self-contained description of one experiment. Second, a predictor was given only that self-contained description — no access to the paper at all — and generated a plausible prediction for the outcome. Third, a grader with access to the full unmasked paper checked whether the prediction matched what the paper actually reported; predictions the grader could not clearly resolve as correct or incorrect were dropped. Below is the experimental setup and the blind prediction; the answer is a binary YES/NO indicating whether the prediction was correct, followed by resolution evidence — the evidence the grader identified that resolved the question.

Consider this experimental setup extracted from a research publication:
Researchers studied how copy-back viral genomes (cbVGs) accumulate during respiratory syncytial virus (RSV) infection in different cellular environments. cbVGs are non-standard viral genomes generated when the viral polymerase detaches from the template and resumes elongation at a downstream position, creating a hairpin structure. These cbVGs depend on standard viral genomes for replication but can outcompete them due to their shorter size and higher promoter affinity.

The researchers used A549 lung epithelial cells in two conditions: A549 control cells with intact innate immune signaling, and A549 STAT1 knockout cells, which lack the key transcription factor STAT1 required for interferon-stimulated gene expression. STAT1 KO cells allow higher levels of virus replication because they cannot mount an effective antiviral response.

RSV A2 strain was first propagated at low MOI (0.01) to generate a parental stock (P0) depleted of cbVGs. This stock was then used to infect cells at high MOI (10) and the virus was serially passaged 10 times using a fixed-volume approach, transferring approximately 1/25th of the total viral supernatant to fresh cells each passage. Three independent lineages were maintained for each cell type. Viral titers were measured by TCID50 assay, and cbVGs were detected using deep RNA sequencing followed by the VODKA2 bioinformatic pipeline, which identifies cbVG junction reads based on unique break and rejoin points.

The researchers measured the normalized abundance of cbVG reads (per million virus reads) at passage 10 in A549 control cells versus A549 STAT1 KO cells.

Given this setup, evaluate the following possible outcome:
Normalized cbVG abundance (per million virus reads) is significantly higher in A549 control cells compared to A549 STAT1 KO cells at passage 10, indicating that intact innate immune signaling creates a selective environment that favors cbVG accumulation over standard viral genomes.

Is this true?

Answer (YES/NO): NO